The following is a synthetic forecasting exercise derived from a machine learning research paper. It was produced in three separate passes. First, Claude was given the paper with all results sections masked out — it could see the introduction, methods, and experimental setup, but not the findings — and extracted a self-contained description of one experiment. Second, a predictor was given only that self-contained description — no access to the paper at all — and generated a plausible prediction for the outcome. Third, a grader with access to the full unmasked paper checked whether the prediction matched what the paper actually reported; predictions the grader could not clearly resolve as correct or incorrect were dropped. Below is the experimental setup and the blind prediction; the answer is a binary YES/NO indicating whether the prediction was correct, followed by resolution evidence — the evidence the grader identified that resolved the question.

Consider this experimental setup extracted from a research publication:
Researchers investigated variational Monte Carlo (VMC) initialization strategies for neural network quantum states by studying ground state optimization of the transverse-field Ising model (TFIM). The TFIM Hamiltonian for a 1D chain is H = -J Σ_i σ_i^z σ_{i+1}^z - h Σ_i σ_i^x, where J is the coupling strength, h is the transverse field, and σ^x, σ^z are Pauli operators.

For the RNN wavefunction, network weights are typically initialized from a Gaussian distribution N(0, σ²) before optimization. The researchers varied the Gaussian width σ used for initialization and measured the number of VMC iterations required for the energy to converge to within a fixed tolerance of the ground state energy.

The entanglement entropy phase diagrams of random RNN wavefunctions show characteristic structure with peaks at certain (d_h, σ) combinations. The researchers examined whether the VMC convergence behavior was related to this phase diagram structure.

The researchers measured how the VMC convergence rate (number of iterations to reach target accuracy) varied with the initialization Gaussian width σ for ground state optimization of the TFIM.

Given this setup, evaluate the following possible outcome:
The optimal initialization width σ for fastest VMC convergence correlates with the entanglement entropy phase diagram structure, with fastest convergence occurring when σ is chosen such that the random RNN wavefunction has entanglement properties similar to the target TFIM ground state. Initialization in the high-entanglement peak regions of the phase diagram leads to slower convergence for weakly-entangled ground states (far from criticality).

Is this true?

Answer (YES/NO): NO